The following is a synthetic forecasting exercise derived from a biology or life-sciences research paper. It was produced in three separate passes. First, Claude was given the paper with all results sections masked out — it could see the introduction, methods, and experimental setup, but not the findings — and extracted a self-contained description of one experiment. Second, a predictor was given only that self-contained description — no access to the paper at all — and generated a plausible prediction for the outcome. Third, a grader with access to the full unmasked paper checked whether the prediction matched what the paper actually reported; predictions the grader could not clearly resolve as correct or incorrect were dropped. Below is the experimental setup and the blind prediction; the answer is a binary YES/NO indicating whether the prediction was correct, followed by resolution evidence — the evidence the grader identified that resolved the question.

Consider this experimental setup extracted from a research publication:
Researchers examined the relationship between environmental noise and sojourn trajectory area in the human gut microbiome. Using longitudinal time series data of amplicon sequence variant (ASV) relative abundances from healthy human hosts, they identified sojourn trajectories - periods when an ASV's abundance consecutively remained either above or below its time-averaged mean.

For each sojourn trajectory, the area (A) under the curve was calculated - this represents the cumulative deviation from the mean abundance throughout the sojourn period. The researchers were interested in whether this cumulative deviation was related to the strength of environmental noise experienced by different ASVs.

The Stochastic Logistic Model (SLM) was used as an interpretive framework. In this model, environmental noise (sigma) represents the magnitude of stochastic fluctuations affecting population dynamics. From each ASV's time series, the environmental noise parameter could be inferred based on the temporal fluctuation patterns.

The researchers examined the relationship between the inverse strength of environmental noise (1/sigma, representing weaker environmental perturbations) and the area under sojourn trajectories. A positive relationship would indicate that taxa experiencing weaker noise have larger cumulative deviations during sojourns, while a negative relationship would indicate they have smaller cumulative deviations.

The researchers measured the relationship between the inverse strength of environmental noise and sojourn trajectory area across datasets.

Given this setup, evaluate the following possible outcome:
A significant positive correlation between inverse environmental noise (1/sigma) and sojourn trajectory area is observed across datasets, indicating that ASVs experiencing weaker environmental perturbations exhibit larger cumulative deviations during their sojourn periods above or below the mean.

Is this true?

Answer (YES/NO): YES